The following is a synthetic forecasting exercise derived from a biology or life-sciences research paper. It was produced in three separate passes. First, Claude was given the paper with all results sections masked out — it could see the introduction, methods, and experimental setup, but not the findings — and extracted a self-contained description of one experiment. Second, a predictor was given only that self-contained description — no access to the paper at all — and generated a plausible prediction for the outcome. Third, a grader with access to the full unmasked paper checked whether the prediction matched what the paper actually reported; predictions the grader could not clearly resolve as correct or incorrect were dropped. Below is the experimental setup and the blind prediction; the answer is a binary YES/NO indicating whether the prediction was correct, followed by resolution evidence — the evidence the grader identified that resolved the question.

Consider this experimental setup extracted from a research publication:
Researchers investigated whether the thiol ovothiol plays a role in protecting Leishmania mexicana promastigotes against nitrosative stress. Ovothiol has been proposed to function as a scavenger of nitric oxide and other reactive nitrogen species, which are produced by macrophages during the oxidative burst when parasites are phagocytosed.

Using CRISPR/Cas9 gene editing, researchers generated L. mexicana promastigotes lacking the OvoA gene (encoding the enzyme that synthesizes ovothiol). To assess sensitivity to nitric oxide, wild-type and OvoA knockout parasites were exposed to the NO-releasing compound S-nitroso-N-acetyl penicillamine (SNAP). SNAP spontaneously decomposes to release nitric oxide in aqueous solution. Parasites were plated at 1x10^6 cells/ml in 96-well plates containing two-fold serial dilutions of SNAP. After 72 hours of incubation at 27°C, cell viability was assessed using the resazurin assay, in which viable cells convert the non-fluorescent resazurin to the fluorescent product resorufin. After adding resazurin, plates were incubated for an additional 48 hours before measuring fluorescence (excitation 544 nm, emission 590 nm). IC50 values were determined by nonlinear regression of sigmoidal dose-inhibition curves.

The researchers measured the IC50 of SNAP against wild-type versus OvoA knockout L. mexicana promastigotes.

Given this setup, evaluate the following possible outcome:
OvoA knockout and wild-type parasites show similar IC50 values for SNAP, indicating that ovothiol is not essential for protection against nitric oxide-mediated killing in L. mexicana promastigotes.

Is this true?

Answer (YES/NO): YES